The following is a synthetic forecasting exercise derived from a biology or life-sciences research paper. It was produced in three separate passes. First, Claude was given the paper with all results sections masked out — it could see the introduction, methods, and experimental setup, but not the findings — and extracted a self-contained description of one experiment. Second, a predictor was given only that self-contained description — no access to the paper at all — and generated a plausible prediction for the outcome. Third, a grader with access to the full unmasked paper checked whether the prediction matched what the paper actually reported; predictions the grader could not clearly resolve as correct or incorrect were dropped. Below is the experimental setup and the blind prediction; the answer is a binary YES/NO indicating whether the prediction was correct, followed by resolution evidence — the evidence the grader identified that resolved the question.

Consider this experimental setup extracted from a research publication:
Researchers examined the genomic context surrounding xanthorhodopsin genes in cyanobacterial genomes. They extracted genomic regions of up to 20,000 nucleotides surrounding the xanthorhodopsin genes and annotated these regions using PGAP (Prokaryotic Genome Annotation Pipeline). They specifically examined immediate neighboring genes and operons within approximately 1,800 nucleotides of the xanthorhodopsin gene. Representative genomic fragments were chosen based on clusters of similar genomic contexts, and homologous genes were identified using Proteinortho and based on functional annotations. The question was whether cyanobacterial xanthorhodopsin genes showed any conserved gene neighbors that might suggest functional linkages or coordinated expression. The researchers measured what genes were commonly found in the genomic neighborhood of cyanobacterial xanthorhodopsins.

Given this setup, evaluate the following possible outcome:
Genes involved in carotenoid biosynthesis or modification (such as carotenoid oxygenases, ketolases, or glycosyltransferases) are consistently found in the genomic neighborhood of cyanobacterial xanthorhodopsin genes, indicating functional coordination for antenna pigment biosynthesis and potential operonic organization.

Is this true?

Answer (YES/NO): NO